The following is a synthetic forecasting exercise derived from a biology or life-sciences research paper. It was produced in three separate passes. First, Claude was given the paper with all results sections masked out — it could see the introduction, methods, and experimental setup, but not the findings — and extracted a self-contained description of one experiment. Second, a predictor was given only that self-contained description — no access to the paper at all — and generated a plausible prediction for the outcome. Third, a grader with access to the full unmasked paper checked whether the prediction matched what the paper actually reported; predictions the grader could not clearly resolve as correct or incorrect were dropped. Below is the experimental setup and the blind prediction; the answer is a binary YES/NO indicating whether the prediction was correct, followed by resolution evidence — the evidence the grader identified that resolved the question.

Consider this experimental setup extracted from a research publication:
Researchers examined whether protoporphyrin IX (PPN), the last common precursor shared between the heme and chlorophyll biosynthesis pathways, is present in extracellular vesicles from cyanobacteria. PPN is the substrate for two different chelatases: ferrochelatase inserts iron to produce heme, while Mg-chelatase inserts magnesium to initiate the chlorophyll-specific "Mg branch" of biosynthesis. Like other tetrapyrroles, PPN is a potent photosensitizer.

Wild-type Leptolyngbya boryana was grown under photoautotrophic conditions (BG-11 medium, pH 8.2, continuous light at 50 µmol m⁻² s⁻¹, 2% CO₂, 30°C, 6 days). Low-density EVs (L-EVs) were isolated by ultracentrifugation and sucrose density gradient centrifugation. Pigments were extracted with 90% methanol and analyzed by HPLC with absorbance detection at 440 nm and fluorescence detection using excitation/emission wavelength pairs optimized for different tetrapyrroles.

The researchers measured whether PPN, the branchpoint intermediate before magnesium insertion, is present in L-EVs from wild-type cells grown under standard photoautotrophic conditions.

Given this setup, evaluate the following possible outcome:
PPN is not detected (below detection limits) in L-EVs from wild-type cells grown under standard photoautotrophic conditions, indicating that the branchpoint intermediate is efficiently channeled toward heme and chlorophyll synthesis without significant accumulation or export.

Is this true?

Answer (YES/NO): NO